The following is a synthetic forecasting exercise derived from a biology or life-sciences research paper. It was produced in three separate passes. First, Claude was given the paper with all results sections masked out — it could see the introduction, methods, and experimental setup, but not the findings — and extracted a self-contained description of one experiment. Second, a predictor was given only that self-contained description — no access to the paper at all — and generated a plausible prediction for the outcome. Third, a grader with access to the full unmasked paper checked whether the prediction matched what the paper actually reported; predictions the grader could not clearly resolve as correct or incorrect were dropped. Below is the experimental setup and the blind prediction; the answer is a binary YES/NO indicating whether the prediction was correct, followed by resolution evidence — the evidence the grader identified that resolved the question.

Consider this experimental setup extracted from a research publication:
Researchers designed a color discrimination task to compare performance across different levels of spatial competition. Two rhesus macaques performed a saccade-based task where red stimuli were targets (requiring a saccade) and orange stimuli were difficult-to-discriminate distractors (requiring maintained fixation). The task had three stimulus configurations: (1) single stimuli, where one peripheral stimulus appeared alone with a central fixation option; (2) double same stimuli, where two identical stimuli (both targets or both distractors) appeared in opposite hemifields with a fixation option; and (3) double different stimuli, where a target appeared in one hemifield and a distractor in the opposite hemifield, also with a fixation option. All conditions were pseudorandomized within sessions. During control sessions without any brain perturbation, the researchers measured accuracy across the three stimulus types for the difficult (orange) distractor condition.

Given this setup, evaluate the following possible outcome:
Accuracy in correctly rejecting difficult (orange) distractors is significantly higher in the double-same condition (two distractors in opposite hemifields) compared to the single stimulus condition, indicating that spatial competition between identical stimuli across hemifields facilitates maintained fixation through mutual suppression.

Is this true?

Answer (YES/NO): NO